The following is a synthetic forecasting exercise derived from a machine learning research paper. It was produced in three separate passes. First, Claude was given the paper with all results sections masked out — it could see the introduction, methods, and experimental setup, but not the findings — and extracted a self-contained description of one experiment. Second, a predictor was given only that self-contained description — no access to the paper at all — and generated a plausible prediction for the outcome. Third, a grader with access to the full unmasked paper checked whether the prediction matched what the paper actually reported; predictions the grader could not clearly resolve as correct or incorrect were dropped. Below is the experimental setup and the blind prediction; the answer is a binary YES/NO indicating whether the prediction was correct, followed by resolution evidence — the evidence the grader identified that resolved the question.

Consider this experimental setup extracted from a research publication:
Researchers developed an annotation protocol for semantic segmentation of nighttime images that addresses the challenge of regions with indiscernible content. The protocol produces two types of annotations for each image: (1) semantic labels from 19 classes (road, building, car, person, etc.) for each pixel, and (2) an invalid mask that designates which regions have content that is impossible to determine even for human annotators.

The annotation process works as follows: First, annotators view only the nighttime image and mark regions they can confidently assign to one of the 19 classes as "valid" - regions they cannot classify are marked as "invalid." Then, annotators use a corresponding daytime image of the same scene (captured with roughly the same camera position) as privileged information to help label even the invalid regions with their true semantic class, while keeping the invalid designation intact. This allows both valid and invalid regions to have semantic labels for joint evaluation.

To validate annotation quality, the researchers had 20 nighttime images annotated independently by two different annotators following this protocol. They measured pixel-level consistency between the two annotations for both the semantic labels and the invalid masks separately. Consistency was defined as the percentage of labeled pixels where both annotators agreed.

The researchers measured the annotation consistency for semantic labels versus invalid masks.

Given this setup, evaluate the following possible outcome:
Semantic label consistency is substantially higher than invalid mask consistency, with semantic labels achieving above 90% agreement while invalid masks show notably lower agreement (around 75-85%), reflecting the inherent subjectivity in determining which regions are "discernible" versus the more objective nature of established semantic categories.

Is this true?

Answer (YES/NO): NO